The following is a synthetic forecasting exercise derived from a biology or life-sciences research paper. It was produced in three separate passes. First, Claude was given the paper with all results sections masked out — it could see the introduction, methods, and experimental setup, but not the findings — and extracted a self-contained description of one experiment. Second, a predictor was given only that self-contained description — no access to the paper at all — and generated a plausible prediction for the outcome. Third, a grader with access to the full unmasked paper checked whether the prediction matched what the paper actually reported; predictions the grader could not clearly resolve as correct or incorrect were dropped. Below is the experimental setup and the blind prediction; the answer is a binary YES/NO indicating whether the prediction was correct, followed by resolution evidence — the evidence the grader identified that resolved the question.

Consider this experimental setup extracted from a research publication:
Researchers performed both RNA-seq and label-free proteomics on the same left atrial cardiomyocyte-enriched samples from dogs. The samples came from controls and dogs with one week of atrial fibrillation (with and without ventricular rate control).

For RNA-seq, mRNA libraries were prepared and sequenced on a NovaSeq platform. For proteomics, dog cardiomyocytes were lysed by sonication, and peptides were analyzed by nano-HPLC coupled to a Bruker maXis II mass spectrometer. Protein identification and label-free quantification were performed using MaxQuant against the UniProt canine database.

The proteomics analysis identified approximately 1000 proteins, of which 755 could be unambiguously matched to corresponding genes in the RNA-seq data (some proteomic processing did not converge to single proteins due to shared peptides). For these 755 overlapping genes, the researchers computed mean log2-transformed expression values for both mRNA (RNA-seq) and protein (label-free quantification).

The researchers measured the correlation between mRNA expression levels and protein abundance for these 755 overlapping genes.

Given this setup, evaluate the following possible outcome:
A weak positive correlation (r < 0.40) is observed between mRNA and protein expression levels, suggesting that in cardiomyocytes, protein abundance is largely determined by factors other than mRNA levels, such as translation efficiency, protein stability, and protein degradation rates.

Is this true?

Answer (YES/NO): NO